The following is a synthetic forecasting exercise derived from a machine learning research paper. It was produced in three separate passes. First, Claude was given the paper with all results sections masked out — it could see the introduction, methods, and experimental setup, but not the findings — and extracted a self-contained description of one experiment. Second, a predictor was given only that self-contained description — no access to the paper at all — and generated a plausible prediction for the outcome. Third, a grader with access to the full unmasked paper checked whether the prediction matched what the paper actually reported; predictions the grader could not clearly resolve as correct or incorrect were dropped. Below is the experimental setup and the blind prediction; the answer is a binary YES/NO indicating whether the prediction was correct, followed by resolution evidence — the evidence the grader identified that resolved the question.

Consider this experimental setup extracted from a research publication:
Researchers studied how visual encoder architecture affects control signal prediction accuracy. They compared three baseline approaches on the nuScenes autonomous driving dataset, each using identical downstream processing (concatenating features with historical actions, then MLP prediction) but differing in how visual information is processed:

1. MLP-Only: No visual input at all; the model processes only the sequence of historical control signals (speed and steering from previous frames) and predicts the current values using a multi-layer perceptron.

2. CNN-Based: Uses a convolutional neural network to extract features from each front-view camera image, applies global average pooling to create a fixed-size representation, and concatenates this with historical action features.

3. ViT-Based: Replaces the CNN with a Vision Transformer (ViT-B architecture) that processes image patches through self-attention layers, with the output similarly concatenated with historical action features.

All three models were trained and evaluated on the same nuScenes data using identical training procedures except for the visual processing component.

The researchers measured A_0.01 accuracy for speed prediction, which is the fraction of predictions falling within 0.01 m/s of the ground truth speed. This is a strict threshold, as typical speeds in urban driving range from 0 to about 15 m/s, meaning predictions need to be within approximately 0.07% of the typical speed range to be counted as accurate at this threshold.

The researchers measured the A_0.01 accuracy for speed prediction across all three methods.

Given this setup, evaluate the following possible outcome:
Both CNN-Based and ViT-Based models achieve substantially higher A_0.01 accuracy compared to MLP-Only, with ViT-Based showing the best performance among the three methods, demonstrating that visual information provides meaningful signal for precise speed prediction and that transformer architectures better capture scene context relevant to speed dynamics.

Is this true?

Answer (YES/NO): NO